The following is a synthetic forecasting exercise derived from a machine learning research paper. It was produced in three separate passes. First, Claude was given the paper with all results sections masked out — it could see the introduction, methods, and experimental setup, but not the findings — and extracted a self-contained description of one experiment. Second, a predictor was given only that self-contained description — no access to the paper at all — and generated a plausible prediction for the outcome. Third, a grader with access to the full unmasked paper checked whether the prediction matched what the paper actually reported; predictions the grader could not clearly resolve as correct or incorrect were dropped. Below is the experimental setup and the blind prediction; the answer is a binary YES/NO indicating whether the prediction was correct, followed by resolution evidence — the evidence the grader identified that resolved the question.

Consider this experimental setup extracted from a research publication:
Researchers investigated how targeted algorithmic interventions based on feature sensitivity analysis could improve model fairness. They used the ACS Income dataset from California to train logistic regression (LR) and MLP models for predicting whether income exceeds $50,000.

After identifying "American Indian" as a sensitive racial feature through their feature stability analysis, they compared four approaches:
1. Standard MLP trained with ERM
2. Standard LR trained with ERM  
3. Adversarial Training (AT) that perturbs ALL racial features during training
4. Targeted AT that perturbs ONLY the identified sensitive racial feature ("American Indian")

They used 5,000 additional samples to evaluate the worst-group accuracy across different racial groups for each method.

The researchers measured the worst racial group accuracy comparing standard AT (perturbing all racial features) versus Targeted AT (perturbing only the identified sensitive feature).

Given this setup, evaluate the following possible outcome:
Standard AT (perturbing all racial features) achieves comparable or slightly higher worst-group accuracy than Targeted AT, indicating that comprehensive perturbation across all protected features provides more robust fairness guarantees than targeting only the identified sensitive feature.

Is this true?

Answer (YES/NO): NO